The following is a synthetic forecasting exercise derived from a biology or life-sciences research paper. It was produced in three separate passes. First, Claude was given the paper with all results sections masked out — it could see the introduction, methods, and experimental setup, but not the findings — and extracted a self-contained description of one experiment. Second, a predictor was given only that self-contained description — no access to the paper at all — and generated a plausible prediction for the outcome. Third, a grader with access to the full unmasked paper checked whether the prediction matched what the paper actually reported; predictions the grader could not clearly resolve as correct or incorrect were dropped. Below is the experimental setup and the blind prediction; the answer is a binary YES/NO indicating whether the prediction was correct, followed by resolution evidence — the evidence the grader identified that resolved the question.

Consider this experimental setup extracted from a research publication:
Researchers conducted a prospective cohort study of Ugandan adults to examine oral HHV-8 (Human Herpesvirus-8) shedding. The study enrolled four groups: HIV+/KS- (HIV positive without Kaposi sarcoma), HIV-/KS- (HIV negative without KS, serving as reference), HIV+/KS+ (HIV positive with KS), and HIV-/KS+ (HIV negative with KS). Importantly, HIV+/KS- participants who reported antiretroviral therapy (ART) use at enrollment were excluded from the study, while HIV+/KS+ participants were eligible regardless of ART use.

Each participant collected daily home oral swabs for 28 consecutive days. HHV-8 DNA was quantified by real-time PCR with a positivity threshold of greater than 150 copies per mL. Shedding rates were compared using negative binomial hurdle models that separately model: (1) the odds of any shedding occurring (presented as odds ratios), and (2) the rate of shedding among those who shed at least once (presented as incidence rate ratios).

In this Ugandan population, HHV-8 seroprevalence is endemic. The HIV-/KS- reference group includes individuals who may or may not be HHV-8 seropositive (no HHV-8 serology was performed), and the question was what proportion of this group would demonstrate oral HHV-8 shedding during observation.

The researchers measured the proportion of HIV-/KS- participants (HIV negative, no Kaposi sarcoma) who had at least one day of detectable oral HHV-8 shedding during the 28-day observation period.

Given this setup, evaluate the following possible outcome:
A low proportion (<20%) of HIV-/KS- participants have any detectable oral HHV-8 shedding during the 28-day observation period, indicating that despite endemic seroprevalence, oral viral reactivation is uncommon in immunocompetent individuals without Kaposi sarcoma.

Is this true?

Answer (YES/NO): NO